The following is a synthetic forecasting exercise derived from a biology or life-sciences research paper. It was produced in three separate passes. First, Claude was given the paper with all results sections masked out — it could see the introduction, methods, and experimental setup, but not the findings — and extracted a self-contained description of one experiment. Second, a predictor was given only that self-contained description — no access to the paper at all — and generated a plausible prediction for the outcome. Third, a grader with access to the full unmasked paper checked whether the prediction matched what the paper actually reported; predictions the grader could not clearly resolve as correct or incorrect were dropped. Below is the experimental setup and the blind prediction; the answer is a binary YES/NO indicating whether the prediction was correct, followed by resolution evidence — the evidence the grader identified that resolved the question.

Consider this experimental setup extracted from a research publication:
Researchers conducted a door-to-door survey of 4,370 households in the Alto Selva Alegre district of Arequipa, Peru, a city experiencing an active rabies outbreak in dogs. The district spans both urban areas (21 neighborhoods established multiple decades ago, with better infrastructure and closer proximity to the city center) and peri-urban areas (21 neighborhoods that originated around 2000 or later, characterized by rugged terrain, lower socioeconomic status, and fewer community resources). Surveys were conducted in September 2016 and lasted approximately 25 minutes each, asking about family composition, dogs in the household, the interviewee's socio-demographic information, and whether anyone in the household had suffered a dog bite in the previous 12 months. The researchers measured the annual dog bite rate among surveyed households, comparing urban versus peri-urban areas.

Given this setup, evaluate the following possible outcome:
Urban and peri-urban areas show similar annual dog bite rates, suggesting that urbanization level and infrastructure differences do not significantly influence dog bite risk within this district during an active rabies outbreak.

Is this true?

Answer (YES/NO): NO